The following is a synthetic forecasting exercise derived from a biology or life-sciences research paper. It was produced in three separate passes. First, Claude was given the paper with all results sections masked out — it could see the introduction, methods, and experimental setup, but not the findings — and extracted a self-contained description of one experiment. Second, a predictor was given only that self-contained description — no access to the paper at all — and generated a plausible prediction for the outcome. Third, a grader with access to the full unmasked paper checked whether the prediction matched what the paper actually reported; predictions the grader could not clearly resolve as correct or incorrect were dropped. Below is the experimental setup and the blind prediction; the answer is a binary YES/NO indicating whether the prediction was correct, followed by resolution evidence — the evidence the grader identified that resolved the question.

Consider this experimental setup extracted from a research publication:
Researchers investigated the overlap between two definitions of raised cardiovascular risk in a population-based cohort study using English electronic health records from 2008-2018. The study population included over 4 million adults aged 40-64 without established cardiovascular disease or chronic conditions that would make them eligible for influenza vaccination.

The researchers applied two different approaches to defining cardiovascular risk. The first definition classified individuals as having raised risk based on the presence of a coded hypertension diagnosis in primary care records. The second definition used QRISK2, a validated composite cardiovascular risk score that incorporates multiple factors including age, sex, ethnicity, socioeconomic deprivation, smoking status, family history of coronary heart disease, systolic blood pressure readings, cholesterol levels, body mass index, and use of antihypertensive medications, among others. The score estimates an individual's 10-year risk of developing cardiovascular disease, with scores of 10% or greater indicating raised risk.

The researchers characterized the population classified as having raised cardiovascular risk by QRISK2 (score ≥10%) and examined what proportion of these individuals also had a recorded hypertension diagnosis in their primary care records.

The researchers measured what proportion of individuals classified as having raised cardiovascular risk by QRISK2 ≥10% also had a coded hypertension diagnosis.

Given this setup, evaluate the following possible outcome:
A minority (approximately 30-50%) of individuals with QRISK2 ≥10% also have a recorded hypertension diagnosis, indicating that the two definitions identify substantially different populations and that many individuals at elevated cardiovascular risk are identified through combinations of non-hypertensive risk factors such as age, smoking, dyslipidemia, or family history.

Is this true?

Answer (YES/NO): YES